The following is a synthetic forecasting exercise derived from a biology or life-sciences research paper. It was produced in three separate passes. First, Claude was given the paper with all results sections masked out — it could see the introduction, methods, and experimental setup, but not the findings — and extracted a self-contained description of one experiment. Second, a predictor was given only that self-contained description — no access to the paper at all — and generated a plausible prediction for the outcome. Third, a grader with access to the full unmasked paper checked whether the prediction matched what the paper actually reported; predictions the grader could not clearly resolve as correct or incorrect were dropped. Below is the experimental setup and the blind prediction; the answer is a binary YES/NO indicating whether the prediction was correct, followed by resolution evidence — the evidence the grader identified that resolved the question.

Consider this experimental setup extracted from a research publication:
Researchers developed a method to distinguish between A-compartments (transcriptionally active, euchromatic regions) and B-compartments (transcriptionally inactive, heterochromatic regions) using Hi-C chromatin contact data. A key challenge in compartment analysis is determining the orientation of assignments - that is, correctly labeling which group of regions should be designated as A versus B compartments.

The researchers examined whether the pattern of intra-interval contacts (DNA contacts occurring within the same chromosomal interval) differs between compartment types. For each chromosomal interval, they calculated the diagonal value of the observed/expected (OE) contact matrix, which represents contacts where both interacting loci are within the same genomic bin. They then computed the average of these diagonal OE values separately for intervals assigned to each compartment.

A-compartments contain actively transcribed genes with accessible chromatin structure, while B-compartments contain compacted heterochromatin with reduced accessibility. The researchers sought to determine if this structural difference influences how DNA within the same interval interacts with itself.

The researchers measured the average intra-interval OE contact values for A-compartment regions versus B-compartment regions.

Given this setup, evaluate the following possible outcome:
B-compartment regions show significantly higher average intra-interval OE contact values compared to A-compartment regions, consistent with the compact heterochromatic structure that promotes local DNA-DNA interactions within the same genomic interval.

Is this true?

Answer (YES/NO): NO